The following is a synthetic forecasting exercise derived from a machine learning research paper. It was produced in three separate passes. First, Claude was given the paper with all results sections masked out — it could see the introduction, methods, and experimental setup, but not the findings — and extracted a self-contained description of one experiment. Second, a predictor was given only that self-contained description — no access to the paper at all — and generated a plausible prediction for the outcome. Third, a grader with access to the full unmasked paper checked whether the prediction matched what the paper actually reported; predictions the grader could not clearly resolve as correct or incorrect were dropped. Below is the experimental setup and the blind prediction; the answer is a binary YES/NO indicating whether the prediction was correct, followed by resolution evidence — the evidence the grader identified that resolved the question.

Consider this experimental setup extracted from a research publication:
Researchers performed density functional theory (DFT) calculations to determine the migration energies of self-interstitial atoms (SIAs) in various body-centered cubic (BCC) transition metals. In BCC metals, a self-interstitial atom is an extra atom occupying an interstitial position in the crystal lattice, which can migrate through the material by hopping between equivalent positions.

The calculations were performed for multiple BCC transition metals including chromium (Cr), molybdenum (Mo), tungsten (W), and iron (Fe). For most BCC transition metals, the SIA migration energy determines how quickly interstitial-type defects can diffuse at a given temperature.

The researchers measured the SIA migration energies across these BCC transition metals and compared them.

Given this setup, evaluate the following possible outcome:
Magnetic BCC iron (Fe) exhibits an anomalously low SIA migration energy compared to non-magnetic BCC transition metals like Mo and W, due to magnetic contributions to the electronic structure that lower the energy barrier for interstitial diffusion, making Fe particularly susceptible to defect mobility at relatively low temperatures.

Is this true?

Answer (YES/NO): NO